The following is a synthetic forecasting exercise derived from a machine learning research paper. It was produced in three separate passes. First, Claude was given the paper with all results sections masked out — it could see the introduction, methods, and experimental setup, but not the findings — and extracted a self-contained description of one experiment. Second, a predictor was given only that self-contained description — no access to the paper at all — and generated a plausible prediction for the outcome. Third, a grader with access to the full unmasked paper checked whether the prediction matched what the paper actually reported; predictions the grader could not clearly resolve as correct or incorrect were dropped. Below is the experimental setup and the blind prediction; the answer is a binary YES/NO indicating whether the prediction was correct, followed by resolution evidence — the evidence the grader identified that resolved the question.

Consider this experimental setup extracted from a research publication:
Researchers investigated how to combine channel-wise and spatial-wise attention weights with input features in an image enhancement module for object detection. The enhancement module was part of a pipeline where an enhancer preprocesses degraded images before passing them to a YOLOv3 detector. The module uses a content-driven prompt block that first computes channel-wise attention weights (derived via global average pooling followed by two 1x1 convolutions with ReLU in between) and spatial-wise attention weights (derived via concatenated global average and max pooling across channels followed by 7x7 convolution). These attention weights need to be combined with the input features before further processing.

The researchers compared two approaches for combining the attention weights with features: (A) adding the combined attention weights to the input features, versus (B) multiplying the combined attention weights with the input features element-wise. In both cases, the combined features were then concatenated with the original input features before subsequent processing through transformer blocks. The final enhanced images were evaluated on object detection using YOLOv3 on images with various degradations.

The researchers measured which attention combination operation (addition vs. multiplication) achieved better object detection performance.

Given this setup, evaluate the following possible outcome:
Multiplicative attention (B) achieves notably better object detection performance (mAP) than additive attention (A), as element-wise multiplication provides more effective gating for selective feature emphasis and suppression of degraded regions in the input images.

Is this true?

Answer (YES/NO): YES